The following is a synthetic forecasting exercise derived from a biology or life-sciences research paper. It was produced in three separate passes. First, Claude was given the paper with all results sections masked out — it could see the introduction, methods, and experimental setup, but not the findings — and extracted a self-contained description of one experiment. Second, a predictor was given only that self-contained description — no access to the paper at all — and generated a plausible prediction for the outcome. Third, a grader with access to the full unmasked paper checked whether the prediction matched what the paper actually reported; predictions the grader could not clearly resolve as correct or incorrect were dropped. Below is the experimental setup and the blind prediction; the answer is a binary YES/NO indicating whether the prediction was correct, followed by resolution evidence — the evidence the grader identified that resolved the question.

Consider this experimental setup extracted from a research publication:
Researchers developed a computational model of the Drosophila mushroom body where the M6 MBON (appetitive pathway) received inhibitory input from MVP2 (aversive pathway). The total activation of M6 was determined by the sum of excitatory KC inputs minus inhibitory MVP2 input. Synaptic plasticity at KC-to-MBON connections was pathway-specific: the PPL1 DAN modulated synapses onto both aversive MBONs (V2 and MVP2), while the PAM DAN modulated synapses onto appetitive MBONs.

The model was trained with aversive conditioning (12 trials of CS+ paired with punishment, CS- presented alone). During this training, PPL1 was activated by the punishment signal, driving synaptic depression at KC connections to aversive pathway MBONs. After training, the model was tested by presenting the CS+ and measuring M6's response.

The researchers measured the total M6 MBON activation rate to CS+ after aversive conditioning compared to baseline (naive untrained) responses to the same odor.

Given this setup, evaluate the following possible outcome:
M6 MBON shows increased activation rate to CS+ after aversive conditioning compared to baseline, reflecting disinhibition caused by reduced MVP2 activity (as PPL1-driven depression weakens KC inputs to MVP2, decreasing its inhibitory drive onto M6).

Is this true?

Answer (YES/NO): YES